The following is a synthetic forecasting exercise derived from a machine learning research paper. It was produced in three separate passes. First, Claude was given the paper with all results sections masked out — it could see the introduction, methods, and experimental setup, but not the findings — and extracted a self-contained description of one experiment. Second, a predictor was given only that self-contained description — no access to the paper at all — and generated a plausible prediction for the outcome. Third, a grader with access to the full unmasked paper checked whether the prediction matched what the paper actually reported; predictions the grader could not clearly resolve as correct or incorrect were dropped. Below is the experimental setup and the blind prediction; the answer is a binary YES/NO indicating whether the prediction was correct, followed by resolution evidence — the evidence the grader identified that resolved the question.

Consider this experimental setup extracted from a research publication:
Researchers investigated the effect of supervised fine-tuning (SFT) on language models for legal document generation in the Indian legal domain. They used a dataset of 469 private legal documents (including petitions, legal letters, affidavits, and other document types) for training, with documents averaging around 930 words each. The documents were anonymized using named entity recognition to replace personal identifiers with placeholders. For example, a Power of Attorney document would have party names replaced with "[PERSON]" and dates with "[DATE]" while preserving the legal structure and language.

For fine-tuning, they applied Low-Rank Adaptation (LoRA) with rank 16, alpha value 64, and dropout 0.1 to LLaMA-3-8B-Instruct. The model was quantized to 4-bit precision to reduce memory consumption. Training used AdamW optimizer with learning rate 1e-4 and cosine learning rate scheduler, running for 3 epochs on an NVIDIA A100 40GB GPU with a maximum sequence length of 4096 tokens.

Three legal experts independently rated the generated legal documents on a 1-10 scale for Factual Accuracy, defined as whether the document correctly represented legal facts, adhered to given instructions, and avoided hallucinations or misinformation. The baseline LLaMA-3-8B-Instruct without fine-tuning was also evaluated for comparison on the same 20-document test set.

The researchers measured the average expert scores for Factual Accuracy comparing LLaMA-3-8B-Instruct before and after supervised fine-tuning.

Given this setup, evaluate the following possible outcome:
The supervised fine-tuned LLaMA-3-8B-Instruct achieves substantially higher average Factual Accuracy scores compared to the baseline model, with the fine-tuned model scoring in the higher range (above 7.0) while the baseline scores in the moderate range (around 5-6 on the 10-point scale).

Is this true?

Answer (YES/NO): NO